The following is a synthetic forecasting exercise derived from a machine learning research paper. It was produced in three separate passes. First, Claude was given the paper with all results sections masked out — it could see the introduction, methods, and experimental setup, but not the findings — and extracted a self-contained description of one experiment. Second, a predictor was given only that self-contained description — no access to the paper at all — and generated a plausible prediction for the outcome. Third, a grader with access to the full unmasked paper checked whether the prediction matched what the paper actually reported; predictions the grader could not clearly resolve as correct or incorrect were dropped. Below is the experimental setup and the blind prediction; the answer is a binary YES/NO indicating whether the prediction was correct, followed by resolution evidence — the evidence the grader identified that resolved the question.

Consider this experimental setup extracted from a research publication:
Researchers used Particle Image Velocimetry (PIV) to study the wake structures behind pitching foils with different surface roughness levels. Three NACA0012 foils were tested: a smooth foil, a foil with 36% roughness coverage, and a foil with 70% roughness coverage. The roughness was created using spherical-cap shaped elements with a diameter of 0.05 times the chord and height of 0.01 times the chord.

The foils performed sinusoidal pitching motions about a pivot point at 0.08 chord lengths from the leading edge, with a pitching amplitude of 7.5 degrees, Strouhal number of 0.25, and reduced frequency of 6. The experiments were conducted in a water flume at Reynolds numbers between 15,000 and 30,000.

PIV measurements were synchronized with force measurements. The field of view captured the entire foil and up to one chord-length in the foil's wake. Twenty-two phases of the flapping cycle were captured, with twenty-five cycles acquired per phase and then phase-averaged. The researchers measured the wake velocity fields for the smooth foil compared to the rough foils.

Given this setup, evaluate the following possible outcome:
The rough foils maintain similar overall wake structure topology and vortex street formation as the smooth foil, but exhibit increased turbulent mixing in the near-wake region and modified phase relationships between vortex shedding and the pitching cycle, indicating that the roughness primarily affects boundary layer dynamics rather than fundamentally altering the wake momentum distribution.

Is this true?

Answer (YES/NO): NO